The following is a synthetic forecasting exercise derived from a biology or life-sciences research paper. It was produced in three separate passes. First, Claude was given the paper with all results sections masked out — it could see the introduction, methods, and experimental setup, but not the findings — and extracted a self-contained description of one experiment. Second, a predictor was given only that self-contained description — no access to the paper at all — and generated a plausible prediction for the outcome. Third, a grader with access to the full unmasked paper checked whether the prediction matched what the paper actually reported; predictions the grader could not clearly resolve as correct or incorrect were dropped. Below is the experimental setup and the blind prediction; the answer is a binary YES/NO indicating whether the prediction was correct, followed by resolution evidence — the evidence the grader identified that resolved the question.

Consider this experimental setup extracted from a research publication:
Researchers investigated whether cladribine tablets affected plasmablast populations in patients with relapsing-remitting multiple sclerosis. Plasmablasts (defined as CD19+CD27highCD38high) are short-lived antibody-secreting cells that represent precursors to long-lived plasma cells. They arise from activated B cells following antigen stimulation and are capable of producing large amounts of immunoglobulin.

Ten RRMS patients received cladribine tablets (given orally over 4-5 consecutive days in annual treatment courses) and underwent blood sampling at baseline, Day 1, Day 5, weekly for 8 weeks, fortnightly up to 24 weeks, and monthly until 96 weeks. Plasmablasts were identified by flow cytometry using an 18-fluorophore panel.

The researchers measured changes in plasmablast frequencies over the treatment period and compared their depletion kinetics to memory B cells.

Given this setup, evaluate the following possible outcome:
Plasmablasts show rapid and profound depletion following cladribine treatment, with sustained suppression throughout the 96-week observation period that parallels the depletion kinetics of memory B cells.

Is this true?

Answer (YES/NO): NO